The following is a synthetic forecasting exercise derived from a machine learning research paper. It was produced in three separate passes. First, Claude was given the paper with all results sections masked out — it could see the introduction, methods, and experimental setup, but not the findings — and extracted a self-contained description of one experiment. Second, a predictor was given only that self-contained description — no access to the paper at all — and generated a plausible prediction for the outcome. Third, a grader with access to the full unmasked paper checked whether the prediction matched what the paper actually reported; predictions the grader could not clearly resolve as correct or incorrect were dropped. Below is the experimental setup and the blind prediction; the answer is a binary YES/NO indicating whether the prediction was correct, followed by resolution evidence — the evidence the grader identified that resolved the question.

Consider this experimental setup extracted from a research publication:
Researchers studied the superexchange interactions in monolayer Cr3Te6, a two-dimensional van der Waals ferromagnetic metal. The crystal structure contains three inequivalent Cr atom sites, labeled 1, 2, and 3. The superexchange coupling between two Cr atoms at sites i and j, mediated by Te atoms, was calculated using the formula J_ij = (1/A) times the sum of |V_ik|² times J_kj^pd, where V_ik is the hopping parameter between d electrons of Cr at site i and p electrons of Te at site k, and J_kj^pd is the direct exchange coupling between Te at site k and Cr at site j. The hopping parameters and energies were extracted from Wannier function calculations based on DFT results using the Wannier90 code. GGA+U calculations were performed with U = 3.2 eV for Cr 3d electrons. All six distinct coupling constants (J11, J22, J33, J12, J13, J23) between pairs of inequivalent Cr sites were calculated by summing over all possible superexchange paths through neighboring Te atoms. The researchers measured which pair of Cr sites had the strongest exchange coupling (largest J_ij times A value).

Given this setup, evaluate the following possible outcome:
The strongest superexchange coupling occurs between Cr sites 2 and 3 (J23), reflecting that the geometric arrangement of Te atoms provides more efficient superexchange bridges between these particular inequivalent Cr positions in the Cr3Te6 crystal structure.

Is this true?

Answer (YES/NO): YES